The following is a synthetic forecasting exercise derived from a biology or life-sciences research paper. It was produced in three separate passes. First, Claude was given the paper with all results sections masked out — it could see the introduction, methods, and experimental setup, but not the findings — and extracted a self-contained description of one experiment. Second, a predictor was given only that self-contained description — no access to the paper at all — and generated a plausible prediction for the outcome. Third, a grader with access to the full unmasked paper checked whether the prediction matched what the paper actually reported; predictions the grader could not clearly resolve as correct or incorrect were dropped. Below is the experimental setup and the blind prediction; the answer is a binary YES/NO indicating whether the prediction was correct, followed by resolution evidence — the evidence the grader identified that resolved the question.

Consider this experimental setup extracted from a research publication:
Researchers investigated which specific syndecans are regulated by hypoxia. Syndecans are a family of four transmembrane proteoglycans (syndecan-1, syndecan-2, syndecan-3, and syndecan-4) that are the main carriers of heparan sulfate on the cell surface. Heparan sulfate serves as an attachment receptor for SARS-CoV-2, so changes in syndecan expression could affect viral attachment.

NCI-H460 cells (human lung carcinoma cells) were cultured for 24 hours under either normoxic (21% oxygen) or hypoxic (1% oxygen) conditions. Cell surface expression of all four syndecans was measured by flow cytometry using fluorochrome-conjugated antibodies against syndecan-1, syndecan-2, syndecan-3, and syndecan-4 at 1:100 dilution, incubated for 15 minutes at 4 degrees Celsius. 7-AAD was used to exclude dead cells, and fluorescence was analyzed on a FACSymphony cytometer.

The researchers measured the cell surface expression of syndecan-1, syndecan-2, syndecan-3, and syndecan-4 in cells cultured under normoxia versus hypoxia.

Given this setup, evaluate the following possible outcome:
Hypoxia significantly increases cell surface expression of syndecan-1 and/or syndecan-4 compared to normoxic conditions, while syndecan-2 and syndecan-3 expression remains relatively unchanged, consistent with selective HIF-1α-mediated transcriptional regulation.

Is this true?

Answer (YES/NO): NO